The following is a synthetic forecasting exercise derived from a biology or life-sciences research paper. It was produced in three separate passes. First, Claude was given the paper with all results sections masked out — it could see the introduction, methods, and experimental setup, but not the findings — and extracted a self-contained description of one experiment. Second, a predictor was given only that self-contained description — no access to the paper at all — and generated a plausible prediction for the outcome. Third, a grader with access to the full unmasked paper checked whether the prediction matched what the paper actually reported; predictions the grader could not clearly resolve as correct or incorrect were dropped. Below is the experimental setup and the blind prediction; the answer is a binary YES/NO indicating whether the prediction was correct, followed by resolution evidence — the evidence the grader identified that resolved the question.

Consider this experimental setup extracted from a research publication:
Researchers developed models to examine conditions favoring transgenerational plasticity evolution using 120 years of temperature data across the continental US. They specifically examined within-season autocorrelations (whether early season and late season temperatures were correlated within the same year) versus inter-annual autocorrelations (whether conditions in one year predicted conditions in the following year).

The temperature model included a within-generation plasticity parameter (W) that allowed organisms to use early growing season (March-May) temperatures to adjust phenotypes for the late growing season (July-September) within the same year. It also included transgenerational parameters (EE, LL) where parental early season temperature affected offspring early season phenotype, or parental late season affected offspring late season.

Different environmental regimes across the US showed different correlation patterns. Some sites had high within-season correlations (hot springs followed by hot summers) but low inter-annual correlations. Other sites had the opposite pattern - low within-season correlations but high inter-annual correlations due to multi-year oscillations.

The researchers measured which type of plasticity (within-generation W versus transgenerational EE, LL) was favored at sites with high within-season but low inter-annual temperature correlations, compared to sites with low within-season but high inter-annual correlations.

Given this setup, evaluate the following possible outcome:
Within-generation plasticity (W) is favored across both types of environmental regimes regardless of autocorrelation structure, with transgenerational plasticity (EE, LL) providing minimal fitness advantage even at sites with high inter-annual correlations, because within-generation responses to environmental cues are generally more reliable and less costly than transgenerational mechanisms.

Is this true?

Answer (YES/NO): NO